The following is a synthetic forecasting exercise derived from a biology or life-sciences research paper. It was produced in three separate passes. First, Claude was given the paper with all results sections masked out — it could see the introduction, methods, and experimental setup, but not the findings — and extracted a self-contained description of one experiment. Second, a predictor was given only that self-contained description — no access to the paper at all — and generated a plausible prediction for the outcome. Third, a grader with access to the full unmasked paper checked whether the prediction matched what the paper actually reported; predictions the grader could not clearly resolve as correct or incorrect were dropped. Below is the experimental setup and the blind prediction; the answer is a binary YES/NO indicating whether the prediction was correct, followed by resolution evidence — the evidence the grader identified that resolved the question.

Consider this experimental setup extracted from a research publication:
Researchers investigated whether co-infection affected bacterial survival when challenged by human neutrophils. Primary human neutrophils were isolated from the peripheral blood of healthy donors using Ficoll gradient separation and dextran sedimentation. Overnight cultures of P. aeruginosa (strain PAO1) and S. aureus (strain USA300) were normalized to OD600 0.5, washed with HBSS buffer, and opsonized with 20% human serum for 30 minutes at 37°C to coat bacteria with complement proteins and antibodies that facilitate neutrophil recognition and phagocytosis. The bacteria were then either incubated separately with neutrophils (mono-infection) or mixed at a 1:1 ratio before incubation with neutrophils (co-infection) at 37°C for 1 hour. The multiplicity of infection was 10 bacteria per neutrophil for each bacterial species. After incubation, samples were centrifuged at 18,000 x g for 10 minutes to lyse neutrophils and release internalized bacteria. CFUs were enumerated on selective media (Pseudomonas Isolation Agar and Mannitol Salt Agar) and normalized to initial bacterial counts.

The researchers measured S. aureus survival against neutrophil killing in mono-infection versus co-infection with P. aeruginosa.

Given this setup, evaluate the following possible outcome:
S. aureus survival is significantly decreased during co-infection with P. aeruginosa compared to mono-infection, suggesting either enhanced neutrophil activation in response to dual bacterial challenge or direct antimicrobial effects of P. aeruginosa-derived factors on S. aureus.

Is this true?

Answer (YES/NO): NO